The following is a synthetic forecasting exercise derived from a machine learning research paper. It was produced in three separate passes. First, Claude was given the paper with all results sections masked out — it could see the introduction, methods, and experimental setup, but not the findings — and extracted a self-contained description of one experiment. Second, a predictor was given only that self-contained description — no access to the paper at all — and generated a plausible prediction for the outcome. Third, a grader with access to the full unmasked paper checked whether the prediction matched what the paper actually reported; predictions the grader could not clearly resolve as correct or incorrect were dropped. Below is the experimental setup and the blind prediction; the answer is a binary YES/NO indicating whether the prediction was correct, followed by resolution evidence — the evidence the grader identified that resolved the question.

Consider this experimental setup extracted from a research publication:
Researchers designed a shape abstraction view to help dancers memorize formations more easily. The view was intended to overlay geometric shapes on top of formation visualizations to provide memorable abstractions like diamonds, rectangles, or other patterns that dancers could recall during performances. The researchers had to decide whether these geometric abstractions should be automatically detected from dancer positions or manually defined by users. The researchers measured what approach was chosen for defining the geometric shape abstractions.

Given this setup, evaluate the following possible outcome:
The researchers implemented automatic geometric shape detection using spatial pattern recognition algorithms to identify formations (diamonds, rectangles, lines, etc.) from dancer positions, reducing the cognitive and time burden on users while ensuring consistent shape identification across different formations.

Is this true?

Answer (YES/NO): NO